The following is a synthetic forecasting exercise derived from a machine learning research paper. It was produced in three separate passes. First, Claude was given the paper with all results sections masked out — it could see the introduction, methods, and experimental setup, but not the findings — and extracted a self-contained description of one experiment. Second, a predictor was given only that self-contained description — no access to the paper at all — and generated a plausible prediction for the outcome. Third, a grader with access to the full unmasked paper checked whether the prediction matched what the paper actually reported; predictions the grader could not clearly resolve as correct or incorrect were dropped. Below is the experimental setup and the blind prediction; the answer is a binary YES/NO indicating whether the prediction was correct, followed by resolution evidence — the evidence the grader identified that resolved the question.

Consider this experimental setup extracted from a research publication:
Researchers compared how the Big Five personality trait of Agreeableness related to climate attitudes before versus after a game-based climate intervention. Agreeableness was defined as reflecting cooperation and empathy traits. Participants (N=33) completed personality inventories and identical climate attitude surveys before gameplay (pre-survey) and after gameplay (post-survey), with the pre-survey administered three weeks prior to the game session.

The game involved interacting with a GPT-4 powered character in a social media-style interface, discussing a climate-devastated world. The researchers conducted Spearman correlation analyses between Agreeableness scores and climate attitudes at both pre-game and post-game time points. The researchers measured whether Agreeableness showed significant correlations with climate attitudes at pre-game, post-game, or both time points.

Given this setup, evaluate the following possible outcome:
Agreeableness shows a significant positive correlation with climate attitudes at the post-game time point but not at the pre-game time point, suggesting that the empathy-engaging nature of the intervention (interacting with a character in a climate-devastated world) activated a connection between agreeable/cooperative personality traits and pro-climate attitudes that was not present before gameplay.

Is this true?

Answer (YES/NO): NO